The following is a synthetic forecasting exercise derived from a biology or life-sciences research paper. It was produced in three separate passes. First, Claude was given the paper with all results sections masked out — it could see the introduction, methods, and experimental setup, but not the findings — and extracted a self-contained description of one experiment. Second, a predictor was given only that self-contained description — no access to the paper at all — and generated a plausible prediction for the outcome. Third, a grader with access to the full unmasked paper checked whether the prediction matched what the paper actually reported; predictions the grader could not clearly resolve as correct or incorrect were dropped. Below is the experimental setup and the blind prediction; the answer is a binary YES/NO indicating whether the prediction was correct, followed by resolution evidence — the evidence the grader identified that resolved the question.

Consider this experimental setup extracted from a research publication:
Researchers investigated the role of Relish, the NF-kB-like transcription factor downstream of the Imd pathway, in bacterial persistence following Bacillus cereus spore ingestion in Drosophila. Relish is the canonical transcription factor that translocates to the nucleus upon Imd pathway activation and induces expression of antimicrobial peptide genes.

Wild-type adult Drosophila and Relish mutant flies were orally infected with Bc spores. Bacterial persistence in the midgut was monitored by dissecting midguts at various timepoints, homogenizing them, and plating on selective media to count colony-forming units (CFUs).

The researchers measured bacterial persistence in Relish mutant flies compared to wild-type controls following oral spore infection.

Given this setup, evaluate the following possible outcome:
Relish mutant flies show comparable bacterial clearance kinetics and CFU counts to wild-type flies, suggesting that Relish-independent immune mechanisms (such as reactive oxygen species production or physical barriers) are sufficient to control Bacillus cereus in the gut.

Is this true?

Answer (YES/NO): NO